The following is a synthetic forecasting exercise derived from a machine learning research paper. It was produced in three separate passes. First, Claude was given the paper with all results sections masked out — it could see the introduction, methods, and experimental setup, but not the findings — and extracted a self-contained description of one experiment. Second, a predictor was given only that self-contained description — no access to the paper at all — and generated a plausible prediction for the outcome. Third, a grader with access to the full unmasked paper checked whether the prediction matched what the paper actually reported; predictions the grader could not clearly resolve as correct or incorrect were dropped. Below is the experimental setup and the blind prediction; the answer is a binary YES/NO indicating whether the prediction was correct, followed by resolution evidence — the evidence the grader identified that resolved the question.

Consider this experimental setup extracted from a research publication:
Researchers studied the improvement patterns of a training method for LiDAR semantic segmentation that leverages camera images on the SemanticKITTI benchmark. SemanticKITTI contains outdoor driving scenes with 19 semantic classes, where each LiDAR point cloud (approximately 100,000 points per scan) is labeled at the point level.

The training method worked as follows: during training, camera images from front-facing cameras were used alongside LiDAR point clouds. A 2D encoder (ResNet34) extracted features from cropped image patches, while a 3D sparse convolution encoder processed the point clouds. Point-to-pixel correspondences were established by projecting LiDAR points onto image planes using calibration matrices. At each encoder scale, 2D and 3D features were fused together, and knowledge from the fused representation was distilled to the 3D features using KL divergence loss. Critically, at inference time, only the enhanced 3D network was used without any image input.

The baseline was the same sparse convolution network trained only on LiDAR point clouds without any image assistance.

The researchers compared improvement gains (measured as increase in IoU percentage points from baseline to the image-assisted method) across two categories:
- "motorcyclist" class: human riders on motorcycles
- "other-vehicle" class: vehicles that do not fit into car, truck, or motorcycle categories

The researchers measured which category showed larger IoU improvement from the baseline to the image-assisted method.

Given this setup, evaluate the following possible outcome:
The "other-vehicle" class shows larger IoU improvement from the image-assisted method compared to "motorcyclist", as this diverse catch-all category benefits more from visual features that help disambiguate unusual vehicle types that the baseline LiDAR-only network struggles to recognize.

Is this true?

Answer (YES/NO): NO